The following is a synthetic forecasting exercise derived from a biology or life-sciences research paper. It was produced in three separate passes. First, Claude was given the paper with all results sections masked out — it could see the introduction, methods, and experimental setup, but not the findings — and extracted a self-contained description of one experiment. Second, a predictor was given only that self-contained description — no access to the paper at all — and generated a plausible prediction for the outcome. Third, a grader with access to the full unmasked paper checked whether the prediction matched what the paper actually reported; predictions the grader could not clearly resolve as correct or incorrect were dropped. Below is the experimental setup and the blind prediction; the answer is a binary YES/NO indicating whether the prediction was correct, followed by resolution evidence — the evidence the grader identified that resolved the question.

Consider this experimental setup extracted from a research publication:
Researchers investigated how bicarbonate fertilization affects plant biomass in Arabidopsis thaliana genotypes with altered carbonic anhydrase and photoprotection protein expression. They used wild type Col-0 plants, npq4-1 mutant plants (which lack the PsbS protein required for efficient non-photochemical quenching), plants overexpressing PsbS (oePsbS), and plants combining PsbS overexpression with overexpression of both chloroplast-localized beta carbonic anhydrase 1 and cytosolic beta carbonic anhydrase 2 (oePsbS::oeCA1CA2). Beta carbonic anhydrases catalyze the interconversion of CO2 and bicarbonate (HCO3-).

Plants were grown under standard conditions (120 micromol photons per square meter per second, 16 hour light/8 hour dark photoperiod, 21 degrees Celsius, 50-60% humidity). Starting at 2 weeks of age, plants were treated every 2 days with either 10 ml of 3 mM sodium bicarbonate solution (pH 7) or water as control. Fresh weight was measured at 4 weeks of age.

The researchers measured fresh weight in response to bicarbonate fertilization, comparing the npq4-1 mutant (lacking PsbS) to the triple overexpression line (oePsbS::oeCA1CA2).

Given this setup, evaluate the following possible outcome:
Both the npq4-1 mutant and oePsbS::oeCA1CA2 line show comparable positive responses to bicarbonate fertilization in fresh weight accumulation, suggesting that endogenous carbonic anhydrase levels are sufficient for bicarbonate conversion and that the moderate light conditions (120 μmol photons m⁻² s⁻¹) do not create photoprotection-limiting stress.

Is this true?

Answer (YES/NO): NO